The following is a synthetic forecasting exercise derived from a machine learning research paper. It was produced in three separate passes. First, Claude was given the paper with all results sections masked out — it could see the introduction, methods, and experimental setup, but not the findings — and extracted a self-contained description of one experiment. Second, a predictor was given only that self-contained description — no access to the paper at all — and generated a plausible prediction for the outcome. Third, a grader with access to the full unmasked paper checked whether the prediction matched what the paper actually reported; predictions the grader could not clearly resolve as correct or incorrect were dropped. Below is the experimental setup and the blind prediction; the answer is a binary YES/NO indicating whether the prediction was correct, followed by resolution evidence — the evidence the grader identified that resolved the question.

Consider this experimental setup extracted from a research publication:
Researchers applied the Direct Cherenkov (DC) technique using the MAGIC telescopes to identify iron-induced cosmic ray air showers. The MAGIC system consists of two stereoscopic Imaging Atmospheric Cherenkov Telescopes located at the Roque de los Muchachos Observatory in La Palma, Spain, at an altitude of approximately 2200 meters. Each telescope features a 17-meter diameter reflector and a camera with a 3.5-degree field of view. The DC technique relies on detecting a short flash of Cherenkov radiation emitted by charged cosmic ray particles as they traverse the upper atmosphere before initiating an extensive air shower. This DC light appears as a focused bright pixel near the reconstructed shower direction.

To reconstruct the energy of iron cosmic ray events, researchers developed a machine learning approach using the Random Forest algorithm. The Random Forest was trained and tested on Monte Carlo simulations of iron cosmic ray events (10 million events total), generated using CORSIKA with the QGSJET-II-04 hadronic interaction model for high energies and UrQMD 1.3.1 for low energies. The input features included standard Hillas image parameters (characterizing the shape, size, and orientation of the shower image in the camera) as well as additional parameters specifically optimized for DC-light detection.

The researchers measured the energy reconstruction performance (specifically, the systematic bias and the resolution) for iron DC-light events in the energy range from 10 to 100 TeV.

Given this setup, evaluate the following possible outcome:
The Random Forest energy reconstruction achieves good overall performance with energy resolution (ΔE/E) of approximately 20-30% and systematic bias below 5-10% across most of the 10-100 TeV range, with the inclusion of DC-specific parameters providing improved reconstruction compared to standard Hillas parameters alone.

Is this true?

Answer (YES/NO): NO